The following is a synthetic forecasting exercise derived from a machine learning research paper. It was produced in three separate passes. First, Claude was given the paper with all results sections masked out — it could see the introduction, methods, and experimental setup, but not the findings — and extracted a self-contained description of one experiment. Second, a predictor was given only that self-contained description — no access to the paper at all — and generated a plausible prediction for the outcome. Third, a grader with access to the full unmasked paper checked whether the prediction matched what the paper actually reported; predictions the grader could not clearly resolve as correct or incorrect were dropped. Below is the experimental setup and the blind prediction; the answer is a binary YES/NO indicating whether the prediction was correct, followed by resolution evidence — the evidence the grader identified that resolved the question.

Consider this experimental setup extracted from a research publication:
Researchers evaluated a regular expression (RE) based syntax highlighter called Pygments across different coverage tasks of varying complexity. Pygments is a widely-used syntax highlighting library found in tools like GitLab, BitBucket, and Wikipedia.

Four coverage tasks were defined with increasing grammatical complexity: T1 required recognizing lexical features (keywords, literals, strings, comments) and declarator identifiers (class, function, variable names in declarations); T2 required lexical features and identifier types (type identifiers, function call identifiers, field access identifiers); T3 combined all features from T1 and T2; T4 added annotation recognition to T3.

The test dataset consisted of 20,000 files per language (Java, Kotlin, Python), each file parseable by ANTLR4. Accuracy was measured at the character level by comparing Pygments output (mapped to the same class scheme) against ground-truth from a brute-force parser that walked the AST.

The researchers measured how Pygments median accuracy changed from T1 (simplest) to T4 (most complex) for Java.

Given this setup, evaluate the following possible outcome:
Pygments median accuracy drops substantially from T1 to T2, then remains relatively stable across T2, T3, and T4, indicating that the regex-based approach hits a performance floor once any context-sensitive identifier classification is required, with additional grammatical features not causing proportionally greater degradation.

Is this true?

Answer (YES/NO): YES